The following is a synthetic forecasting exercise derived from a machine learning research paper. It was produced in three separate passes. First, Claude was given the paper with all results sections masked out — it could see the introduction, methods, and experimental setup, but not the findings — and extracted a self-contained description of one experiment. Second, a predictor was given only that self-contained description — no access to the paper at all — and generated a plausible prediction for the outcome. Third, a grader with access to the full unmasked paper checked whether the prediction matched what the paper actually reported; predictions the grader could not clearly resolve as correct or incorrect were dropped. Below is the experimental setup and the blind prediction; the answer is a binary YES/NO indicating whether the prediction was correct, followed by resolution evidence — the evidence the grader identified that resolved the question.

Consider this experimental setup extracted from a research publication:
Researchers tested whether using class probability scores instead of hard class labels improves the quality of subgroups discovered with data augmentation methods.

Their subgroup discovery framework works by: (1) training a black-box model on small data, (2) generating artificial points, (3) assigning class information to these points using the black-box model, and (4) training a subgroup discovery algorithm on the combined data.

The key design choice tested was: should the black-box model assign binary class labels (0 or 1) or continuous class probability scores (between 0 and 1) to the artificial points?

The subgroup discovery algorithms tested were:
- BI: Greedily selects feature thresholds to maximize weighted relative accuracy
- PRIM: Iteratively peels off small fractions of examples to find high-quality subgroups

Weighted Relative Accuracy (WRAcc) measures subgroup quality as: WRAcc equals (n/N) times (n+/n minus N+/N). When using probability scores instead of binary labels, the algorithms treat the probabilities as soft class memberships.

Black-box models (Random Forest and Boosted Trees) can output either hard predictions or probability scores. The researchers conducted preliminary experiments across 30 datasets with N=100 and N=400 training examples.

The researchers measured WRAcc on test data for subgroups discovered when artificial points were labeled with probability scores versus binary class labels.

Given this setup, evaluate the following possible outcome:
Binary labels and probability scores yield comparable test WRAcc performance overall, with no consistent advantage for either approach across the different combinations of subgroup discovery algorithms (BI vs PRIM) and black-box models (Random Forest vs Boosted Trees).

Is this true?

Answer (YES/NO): NO